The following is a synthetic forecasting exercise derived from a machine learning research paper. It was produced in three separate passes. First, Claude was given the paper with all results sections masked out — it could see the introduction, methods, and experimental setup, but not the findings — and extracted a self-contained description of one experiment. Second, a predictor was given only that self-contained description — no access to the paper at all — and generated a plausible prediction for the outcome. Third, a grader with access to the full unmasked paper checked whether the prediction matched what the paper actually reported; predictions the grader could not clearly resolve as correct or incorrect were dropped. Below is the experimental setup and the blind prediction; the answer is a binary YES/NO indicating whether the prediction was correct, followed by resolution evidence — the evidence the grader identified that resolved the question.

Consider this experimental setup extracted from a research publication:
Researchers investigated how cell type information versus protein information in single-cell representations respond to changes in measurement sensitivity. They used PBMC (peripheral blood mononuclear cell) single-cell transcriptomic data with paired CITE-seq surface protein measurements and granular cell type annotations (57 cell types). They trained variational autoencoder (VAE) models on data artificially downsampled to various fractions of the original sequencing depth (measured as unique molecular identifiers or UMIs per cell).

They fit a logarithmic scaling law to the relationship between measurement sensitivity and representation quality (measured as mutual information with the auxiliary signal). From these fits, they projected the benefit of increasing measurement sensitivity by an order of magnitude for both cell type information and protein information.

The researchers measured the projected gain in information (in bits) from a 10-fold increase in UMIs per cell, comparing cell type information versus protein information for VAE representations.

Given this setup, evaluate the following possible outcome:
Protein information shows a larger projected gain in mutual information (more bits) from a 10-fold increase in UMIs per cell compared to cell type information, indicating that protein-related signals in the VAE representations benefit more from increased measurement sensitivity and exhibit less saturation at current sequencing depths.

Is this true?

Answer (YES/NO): YES